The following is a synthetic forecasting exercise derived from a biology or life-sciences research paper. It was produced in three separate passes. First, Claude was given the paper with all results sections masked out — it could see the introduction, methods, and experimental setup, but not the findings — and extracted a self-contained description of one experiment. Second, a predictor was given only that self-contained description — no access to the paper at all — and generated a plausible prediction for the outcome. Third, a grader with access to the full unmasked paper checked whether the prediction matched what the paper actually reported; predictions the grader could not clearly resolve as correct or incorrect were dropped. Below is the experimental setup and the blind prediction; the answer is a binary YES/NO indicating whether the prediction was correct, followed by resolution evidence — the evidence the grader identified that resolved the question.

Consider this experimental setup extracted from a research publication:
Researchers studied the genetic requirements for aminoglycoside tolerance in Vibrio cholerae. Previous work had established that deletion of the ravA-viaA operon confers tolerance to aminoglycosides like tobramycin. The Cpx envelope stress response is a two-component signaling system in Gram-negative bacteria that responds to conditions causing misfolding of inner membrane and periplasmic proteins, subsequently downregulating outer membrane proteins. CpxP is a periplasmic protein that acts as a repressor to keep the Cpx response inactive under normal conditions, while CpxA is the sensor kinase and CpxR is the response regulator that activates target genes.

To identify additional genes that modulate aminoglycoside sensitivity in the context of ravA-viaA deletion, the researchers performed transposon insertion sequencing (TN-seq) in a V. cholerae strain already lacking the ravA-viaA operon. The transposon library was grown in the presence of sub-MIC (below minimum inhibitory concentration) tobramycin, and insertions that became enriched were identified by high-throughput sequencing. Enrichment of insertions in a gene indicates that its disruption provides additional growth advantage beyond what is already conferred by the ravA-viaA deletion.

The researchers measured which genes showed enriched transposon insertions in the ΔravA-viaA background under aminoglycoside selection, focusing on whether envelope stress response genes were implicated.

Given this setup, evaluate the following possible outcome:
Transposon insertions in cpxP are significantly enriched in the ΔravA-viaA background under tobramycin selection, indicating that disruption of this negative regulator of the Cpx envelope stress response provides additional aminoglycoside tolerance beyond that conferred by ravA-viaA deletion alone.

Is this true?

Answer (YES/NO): YES